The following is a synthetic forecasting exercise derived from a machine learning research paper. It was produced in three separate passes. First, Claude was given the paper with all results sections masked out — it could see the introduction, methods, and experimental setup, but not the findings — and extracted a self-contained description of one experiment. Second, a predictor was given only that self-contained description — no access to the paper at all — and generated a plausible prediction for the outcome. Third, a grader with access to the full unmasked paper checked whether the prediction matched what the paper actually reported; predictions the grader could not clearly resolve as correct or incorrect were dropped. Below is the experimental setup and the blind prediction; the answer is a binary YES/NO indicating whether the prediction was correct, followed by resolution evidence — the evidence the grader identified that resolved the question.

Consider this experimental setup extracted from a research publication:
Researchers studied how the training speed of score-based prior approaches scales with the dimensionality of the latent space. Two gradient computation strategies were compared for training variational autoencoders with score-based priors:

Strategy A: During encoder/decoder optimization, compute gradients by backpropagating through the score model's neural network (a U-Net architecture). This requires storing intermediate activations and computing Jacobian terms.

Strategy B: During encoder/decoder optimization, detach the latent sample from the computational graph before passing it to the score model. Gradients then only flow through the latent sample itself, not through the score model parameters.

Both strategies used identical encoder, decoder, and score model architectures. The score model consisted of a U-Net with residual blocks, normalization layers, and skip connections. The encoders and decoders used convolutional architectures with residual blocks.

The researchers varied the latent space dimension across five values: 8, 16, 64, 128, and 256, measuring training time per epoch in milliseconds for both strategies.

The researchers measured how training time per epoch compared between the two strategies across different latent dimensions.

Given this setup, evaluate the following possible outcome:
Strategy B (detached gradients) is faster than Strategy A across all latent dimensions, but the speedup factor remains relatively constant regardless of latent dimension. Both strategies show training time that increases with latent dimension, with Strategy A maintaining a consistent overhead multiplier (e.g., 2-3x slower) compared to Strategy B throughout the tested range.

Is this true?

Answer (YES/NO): NO